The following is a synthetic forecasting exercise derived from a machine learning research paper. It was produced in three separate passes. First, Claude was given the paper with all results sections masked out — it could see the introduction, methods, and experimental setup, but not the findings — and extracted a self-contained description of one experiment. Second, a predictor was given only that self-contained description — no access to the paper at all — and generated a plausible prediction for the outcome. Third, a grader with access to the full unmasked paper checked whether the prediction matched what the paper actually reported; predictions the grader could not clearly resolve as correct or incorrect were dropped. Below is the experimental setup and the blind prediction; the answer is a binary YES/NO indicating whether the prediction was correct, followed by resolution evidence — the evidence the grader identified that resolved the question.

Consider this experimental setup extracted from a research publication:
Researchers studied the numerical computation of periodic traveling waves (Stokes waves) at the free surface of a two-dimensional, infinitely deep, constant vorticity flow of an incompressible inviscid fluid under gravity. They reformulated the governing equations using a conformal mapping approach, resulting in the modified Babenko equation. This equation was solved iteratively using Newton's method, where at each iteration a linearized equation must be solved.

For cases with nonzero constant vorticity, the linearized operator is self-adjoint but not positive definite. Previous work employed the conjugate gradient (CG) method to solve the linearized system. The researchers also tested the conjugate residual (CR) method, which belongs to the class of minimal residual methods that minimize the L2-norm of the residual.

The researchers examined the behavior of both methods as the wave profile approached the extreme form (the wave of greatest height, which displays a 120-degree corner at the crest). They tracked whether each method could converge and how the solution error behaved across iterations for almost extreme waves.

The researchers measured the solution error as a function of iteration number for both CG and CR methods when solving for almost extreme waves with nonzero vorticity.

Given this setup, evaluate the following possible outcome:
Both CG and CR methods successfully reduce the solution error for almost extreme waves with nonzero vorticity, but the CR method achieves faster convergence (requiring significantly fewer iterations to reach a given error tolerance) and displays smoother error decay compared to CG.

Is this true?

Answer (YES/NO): NO